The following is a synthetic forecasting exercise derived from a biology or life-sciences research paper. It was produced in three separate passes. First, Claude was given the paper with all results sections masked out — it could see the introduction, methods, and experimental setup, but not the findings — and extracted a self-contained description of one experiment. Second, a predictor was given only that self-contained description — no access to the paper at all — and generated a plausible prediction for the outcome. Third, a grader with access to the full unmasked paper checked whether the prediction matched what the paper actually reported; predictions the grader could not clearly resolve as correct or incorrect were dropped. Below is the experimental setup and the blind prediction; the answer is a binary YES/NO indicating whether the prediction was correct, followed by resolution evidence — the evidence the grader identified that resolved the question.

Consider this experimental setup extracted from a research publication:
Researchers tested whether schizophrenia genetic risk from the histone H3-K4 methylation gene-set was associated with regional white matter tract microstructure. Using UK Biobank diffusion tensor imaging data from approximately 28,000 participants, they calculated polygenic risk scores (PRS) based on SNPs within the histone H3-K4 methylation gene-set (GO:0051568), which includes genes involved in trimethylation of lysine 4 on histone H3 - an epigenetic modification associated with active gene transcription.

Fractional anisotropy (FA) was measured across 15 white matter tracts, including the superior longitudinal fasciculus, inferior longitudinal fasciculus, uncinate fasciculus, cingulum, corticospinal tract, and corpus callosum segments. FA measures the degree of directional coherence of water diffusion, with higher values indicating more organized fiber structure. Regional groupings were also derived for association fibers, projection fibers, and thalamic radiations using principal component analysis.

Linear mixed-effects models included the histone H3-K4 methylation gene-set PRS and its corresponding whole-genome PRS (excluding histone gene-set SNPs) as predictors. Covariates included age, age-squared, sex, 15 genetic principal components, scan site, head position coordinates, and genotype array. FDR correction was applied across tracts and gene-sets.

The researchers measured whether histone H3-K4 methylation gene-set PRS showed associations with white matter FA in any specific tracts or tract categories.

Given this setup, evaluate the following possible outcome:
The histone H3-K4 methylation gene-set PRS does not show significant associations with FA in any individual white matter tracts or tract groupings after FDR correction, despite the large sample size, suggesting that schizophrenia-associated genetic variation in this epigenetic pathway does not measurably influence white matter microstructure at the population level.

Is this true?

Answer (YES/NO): YES